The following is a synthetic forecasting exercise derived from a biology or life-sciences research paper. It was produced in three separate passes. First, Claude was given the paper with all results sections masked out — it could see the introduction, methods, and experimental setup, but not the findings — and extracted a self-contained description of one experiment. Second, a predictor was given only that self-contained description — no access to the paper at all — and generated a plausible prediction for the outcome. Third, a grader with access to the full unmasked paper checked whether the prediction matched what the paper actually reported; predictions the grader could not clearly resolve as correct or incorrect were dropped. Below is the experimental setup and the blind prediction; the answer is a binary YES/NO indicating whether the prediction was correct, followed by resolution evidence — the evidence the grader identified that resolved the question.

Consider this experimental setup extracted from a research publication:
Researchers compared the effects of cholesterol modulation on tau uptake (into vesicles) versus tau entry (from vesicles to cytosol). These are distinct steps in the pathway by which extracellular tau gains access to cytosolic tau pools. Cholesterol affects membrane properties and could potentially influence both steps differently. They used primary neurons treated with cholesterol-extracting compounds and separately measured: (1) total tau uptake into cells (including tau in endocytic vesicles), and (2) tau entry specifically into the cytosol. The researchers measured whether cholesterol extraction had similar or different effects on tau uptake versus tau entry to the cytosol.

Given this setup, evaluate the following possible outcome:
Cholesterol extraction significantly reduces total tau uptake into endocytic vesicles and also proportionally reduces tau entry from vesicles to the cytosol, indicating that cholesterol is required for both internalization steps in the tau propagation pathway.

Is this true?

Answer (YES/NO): NO